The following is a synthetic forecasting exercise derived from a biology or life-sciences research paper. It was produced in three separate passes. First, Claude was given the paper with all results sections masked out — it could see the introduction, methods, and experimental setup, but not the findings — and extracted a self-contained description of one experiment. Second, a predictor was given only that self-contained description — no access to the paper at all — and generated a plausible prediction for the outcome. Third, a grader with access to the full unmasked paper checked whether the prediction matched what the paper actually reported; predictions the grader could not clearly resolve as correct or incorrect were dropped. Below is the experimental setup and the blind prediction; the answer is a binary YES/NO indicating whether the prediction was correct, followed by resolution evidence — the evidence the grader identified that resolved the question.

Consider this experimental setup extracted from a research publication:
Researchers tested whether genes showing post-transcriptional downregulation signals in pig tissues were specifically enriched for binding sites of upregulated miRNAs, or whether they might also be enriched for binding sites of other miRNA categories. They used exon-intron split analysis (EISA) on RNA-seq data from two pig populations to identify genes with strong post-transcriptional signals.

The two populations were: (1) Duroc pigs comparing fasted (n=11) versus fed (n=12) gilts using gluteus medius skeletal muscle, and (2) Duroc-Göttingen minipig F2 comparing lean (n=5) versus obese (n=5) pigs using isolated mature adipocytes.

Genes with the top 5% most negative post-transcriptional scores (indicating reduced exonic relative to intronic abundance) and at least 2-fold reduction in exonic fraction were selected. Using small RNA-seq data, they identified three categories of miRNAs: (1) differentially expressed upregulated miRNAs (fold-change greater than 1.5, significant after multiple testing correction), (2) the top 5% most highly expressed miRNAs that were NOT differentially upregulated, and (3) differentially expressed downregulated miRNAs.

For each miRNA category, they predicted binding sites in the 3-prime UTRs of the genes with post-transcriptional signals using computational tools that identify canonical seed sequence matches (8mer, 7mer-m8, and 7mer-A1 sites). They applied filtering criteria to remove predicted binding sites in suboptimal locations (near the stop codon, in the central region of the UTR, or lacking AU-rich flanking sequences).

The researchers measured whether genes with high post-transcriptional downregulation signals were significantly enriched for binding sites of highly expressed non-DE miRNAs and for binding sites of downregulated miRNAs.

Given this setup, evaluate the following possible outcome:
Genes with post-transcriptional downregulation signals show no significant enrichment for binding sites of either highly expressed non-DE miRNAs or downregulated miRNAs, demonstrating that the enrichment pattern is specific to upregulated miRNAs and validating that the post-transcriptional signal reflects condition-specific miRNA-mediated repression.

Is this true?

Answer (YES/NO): YES